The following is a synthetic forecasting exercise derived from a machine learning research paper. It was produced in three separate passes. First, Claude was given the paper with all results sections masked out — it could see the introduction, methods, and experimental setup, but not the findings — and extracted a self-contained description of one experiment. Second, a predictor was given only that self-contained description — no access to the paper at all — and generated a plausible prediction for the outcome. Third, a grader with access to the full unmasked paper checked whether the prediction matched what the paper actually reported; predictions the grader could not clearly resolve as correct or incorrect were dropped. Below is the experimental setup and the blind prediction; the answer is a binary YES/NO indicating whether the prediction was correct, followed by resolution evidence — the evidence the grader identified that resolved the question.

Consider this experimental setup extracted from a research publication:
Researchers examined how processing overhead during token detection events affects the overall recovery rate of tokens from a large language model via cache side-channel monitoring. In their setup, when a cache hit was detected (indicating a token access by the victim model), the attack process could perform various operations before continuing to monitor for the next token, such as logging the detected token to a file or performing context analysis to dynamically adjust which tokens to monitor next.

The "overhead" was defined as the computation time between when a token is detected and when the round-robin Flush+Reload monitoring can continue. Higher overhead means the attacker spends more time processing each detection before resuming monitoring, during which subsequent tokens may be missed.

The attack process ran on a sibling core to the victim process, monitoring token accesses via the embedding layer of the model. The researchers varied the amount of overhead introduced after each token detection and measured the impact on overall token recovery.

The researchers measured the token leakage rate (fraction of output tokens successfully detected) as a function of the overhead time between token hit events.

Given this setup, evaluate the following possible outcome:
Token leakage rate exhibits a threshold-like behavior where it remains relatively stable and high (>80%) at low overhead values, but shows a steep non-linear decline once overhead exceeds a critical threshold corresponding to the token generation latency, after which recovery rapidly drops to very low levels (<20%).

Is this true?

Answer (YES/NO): NO